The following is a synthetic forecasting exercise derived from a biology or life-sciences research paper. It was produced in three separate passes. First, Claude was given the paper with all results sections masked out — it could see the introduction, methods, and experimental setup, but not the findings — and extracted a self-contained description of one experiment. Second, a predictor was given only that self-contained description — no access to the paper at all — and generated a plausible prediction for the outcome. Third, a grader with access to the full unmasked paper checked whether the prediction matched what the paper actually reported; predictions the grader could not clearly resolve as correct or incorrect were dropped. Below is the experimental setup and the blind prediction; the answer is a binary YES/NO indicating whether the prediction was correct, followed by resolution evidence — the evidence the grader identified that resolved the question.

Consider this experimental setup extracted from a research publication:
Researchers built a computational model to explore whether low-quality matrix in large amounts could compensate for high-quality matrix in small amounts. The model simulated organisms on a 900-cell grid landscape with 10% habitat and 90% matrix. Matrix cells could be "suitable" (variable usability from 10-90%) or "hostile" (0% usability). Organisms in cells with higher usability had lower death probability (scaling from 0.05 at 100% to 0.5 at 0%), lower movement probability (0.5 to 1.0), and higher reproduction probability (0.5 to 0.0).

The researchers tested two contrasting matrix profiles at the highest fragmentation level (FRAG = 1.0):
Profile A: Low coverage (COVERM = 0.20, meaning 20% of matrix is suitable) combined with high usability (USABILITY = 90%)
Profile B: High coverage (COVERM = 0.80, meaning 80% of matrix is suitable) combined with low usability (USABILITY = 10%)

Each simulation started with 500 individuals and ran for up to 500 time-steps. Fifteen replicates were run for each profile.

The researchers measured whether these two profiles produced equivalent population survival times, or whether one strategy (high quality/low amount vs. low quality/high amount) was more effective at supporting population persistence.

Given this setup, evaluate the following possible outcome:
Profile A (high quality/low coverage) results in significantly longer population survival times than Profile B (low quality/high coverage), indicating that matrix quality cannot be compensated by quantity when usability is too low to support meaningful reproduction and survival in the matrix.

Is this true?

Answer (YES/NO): YES